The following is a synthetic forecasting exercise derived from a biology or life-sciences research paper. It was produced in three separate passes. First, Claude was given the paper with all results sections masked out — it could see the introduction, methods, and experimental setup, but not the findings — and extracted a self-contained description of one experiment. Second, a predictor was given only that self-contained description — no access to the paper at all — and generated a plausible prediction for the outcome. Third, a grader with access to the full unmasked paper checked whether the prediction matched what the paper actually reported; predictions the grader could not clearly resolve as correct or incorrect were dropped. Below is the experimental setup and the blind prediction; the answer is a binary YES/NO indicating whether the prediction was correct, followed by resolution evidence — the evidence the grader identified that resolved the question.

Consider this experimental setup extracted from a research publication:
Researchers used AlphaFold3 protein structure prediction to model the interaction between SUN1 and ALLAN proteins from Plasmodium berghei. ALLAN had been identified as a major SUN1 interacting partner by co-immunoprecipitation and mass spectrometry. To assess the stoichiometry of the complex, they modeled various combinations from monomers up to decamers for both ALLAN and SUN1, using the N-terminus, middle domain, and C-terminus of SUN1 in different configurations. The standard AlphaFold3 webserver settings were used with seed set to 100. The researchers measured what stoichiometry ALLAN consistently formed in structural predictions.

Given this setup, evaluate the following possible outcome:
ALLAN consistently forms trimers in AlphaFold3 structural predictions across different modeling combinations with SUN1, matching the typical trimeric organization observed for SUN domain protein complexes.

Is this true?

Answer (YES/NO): YES